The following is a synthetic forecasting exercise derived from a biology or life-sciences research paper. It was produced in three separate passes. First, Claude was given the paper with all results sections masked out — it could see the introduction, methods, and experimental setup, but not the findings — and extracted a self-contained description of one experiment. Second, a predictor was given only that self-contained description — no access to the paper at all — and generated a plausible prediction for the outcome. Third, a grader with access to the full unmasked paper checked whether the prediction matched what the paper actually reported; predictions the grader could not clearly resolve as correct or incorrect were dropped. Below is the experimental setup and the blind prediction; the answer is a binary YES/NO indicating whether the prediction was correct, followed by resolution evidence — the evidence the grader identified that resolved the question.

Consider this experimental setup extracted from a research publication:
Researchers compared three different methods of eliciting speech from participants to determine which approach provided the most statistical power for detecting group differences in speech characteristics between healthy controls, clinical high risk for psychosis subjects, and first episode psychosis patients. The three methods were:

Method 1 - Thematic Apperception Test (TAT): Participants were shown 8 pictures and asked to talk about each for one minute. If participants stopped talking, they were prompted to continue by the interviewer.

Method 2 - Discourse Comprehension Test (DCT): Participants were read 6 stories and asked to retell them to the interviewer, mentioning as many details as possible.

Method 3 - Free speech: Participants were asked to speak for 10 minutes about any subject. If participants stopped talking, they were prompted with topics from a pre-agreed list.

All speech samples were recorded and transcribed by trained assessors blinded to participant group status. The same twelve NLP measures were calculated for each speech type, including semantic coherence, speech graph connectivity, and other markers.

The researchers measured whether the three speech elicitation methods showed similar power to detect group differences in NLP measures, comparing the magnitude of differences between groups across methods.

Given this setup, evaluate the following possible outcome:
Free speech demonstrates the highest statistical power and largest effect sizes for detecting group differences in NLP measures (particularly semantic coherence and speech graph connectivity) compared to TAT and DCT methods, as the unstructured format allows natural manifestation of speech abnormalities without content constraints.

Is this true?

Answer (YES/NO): NO